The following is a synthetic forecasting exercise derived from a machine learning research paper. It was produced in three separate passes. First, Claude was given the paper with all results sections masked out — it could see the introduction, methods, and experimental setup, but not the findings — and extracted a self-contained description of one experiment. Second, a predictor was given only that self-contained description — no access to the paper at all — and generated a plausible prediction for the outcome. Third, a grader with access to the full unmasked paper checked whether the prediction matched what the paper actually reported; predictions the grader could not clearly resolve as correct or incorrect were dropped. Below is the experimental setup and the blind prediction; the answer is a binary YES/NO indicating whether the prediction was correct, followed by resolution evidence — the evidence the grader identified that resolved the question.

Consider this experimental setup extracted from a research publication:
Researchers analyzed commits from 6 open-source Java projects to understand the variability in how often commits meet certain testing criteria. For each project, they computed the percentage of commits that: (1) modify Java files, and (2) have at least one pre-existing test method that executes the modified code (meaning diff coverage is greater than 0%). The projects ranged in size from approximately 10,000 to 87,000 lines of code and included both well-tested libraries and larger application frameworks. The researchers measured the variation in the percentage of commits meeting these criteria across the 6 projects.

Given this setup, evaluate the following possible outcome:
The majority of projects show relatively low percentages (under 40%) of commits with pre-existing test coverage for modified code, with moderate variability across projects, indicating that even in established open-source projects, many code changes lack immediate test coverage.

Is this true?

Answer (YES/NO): NO